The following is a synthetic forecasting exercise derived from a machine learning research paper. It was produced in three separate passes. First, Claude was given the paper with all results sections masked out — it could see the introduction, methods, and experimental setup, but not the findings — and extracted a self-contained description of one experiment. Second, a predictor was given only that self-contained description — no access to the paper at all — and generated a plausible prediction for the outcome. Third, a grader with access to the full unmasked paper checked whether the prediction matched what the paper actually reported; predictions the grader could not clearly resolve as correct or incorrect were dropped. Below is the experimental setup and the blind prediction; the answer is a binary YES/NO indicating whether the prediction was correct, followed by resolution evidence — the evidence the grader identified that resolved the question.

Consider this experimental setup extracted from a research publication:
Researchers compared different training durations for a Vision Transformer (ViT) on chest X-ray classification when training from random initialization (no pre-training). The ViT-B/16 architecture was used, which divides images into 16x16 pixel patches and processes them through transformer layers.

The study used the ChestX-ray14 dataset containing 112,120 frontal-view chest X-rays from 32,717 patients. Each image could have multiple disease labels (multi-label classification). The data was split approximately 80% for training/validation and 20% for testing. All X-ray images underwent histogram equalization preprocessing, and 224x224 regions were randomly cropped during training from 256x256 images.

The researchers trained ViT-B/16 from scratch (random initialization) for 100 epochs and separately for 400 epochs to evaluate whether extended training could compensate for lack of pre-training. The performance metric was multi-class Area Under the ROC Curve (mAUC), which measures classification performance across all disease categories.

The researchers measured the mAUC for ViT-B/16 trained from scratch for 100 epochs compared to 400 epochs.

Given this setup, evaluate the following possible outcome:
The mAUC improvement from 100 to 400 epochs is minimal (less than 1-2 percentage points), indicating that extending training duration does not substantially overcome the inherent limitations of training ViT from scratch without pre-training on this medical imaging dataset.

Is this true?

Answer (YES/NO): YES